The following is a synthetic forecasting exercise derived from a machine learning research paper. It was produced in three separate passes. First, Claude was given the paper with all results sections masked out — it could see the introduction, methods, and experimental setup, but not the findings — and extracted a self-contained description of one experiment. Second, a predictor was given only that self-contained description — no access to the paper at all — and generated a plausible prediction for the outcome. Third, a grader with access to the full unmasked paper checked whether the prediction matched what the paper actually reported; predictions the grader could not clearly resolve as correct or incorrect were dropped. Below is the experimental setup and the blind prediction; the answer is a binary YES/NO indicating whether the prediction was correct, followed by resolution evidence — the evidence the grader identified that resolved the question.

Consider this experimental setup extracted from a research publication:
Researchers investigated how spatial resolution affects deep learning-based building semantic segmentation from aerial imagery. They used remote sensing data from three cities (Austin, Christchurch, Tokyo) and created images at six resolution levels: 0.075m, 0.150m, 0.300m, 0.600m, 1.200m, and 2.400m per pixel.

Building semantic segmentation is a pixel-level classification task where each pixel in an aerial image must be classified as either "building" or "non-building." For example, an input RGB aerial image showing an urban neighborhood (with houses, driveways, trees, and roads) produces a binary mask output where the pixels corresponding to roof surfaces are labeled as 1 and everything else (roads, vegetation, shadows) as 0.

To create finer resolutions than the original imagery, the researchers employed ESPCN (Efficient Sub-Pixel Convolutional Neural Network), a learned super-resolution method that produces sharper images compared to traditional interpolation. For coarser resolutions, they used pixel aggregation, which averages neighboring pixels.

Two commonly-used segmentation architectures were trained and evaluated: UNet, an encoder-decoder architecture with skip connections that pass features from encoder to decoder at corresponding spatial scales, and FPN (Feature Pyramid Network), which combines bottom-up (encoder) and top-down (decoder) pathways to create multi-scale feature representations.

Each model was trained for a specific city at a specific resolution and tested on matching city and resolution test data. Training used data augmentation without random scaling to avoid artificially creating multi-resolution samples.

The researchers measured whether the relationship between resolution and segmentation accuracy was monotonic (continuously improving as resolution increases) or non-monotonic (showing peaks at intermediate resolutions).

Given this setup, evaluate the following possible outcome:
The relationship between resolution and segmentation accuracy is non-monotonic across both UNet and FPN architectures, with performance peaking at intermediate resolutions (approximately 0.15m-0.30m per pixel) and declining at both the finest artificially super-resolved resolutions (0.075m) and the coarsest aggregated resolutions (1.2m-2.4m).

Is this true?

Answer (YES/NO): NO